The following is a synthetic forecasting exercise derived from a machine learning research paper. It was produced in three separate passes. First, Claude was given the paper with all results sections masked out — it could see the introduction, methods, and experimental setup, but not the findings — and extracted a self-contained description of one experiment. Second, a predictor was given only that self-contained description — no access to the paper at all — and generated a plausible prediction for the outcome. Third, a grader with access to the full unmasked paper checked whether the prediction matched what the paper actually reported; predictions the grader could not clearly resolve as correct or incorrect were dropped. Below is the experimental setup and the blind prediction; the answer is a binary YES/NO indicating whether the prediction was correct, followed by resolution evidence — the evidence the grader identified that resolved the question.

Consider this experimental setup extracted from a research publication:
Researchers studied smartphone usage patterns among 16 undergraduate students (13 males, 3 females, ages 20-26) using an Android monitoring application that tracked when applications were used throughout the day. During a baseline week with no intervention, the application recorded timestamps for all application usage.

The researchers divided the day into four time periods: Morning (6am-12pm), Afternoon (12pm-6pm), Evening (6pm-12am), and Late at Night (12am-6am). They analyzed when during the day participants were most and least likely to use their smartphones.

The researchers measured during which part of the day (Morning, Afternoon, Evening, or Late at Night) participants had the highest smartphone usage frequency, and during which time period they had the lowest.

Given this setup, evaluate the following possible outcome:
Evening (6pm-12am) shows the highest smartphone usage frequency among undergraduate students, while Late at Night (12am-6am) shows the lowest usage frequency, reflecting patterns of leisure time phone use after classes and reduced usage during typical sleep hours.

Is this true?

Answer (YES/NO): NO